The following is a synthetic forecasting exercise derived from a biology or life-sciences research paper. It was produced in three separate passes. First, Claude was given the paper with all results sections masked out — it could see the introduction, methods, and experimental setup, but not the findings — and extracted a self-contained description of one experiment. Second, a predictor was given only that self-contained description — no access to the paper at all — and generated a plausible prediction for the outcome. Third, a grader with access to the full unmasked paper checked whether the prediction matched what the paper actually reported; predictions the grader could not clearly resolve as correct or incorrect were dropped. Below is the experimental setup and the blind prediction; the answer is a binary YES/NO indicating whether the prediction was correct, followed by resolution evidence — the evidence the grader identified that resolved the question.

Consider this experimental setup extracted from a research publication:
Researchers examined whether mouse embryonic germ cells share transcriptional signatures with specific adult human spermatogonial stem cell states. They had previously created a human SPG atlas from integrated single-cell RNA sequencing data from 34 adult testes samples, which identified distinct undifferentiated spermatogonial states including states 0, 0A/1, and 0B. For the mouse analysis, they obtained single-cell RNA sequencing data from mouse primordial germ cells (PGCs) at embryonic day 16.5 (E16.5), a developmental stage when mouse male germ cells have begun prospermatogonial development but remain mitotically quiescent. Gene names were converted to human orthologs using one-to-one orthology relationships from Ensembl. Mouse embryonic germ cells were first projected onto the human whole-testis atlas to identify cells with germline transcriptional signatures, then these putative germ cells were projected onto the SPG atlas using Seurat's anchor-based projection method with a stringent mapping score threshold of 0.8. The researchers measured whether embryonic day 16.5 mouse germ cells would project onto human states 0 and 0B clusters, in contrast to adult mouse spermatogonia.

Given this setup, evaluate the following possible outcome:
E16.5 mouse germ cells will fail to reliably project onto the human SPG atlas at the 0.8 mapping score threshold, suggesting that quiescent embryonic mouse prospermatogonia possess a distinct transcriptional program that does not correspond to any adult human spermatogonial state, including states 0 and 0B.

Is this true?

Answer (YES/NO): NO